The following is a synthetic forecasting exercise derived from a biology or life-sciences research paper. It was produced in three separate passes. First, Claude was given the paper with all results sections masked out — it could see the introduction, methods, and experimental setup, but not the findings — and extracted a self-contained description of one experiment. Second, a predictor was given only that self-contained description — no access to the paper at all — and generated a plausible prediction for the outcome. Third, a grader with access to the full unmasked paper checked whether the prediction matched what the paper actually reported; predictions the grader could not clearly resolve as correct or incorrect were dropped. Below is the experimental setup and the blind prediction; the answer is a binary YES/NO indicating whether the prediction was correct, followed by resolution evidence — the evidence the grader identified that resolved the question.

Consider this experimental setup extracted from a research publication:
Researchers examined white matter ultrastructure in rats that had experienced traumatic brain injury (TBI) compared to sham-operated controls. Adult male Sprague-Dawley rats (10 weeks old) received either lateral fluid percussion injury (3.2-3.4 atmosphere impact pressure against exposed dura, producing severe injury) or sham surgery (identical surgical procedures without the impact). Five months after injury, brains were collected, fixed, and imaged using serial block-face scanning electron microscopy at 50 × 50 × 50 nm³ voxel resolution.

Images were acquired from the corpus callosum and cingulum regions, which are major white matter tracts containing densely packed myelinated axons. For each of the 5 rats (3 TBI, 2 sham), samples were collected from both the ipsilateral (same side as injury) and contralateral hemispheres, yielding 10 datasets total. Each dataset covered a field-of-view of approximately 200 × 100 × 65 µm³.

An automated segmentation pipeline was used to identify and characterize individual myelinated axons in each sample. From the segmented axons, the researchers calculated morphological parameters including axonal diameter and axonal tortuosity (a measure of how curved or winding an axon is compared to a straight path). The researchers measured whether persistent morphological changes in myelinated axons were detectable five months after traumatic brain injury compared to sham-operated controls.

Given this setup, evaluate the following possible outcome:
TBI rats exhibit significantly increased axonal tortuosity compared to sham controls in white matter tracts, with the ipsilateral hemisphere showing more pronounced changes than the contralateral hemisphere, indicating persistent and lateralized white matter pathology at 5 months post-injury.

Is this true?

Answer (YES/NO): NO